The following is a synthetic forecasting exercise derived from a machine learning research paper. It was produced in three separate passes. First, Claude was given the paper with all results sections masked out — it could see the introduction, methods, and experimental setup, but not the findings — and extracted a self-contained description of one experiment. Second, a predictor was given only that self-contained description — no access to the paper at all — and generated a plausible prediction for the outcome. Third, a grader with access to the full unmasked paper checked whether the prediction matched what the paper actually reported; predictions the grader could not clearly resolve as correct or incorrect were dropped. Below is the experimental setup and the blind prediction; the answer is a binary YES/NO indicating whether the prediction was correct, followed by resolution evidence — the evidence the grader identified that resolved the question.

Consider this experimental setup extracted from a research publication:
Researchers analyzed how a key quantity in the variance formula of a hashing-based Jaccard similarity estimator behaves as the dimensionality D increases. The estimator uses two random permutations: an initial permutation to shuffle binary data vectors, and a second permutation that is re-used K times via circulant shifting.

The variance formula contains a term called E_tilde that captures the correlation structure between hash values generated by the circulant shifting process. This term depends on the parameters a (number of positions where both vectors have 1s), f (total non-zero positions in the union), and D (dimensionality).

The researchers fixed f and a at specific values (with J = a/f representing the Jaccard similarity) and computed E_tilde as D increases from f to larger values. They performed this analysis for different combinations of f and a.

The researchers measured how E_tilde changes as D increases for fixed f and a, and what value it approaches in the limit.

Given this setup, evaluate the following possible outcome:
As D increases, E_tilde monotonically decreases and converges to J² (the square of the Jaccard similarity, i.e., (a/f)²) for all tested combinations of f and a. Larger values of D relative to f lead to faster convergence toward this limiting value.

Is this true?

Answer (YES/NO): NO